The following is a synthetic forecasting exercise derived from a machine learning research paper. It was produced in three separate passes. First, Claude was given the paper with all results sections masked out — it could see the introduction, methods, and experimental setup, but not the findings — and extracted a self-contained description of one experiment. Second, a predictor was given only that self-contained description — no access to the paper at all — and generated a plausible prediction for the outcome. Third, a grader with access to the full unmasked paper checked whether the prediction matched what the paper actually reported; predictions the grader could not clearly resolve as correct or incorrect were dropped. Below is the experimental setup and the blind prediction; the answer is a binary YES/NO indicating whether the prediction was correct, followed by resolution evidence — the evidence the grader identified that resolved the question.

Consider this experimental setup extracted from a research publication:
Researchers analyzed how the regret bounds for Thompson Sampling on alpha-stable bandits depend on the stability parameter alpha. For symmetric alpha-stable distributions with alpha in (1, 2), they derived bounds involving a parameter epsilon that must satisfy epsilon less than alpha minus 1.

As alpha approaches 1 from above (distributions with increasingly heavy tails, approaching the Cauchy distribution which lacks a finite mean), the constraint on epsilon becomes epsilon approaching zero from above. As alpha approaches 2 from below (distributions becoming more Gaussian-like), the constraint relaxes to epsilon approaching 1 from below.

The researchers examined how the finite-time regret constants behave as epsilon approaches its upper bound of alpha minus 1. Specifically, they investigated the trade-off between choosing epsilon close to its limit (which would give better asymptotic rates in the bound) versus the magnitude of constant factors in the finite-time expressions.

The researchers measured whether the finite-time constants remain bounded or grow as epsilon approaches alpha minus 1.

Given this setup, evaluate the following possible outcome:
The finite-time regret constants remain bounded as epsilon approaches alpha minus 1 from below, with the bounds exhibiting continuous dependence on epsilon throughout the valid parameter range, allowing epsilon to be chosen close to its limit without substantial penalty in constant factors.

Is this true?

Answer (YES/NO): NO